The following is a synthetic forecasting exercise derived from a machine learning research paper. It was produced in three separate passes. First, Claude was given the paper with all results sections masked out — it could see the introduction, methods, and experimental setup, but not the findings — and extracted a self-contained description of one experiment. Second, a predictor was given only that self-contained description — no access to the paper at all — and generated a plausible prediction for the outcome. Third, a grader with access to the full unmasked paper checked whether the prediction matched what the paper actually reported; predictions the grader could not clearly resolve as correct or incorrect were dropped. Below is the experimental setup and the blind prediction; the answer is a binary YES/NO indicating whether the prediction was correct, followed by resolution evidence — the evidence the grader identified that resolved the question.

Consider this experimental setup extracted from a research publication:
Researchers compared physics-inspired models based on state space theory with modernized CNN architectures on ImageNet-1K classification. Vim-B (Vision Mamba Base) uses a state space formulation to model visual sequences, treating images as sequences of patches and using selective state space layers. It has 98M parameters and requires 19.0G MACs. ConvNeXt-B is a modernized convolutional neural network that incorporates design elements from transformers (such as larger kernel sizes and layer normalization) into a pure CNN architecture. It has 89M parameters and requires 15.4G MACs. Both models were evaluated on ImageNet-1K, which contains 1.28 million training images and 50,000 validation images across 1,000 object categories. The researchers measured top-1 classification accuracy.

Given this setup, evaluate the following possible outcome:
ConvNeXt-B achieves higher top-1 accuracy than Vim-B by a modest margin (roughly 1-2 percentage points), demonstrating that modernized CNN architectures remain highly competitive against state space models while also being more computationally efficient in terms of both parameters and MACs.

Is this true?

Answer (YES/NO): NO